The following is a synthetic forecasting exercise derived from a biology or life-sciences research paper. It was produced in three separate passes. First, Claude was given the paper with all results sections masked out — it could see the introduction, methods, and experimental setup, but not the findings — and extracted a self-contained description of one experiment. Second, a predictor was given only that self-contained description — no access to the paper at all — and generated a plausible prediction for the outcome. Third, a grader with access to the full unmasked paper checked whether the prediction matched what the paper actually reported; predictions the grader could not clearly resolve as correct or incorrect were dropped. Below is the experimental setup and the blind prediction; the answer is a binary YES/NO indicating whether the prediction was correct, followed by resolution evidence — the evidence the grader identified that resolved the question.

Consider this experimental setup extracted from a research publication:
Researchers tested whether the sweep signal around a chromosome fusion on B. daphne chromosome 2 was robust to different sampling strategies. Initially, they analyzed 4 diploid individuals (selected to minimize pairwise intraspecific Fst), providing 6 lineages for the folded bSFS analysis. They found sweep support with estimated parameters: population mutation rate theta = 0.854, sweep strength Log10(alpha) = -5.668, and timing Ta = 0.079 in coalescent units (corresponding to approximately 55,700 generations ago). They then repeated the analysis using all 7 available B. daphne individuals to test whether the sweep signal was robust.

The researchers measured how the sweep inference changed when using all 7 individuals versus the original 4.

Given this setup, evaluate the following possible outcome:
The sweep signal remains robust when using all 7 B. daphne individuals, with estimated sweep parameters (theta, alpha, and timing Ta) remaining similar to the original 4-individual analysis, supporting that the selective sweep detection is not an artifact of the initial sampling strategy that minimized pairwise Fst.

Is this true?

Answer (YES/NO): NO